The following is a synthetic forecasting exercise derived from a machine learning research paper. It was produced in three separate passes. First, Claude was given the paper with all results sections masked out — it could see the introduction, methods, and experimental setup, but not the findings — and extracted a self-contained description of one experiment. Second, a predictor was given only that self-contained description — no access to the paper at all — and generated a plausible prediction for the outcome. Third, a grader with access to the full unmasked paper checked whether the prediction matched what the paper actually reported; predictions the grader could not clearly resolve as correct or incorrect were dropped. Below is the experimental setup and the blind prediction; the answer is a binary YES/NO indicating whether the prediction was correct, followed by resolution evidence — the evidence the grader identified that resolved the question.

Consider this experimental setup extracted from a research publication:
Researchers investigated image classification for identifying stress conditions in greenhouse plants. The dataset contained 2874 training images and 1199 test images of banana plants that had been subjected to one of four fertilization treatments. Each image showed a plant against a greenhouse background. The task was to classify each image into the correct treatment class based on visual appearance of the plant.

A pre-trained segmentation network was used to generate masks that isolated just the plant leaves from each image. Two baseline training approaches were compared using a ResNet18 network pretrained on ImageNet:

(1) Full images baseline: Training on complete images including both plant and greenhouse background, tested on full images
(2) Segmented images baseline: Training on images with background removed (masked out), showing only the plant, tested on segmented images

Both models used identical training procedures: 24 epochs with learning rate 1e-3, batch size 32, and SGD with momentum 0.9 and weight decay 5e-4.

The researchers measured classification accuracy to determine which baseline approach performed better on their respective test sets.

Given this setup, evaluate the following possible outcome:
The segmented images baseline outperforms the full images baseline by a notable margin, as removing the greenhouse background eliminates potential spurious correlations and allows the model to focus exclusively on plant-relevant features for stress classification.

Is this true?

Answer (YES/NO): YES